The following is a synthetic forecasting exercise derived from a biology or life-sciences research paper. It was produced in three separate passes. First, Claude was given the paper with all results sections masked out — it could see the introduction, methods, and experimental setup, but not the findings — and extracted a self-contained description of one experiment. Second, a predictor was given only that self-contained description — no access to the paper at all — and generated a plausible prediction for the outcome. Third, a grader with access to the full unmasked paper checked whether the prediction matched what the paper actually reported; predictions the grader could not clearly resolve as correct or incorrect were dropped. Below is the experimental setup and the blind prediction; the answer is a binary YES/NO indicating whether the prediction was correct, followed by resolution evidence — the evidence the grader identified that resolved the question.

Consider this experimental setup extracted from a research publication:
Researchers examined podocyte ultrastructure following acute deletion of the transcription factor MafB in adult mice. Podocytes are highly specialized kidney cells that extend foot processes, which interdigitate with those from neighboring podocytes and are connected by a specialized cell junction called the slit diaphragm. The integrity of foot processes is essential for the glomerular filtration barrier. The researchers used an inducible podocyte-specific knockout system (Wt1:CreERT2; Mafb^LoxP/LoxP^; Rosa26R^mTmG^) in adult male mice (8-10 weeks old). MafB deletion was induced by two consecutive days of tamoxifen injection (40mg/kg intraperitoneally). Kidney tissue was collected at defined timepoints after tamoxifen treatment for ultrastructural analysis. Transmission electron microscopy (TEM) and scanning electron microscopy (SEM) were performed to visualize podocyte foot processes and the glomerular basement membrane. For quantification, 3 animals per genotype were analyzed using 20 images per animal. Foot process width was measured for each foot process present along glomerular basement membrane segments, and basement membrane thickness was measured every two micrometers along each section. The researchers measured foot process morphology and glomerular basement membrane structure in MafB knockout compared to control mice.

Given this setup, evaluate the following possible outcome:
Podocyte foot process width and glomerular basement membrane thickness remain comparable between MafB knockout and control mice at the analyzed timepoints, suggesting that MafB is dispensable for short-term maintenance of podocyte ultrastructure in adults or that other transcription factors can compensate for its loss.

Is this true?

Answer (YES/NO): NO